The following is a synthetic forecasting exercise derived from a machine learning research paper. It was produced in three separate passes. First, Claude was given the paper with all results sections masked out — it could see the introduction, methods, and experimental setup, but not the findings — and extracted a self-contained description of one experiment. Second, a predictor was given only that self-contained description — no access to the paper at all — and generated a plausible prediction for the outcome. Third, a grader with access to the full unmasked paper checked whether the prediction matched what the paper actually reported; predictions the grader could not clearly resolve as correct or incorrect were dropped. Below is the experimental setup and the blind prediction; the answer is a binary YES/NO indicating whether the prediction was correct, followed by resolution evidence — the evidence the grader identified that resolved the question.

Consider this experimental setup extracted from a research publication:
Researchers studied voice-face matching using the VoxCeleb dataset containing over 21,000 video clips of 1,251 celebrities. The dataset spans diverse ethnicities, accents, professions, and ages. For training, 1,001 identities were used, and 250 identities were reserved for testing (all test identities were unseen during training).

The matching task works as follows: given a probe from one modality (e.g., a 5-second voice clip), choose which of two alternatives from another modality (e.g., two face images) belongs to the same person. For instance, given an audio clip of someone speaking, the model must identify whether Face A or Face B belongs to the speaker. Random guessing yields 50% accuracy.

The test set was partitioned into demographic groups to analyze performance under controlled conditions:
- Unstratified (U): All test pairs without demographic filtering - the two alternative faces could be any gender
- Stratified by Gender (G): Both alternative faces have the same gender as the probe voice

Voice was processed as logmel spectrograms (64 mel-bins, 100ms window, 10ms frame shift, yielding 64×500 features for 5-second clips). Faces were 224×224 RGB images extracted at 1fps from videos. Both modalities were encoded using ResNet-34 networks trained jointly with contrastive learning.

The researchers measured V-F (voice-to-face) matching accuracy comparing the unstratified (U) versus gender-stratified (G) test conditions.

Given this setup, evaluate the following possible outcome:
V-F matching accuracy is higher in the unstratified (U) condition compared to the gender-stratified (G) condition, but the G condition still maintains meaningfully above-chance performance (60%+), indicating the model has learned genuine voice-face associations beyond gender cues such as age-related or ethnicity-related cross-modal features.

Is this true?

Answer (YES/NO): YES